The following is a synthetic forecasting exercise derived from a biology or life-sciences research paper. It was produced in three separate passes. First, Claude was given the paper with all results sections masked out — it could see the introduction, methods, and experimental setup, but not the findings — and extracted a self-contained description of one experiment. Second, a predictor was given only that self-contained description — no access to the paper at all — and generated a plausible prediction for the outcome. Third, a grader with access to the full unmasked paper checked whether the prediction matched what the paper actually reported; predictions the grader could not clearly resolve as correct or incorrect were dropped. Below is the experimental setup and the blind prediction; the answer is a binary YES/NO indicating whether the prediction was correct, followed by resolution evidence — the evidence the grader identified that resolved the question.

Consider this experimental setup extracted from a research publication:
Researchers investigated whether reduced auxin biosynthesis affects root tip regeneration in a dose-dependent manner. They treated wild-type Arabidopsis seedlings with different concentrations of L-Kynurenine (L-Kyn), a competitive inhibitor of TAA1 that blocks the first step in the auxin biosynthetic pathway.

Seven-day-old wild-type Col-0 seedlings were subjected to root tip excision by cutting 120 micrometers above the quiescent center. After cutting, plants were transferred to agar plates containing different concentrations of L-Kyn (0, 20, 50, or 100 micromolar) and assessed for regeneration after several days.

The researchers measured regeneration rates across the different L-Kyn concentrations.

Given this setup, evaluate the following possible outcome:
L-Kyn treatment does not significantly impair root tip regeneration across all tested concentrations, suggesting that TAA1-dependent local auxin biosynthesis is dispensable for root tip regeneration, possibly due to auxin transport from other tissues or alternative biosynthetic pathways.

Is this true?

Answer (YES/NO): NO